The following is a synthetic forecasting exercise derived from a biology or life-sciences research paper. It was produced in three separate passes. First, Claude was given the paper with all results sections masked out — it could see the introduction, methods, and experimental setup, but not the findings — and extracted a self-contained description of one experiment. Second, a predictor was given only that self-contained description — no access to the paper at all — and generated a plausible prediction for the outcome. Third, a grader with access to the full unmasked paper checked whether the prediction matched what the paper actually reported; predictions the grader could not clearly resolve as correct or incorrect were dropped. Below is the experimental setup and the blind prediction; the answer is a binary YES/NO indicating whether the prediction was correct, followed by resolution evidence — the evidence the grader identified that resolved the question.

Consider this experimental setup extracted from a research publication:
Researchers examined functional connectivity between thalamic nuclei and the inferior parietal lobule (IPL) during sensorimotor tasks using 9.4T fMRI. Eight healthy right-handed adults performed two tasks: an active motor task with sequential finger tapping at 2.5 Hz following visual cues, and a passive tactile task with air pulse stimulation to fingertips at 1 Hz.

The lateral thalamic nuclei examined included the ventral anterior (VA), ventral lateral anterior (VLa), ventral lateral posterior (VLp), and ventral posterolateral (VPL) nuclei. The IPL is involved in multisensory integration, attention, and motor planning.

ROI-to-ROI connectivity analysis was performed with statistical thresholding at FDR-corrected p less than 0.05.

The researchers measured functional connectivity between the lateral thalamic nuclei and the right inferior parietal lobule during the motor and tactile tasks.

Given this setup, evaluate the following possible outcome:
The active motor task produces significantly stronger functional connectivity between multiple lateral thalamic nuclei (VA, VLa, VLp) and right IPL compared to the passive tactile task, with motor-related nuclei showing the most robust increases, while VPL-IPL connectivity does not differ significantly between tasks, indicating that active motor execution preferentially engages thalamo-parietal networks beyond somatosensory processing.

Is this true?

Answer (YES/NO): NO